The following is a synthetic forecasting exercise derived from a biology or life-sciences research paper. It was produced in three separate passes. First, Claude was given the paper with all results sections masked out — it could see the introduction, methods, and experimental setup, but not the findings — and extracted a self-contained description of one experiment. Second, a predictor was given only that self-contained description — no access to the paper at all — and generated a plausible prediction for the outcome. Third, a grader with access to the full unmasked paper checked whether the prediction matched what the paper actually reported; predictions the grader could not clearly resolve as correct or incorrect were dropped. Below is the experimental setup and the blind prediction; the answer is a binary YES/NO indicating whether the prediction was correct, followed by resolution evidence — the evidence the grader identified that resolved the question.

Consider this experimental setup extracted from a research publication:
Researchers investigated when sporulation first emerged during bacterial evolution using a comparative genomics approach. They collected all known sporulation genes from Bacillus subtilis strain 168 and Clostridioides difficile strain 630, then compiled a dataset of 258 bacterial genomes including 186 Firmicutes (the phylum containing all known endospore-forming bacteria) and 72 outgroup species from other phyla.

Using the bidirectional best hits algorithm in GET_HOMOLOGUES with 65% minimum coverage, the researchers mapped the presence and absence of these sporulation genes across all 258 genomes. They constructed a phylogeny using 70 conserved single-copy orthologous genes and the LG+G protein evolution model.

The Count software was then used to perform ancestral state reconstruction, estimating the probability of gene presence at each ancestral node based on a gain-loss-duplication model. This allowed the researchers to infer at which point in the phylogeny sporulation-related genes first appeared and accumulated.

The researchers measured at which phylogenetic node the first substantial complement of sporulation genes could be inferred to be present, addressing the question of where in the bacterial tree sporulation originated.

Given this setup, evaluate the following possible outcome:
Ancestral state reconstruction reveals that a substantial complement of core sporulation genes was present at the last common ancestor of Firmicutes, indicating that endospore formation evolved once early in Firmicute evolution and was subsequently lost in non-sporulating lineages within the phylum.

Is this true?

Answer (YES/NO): YES